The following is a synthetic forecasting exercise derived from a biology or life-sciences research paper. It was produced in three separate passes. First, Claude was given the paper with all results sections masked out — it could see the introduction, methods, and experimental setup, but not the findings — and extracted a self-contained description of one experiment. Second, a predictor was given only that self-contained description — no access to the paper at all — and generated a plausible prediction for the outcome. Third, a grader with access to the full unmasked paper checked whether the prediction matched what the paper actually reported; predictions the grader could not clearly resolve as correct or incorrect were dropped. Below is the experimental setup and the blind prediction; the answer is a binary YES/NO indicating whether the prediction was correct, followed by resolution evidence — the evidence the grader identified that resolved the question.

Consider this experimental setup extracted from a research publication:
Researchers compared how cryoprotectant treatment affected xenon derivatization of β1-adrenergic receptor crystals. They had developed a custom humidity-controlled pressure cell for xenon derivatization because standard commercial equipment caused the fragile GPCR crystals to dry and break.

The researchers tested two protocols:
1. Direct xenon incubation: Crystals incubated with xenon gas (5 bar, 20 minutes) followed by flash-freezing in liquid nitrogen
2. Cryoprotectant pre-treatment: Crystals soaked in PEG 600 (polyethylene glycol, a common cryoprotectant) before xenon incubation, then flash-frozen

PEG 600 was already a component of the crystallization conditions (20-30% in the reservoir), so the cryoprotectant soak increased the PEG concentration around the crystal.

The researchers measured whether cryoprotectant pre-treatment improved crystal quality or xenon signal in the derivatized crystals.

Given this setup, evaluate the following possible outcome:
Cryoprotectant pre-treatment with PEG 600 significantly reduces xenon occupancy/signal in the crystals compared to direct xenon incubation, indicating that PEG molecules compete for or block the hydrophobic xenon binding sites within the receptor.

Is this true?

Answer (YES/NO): NO